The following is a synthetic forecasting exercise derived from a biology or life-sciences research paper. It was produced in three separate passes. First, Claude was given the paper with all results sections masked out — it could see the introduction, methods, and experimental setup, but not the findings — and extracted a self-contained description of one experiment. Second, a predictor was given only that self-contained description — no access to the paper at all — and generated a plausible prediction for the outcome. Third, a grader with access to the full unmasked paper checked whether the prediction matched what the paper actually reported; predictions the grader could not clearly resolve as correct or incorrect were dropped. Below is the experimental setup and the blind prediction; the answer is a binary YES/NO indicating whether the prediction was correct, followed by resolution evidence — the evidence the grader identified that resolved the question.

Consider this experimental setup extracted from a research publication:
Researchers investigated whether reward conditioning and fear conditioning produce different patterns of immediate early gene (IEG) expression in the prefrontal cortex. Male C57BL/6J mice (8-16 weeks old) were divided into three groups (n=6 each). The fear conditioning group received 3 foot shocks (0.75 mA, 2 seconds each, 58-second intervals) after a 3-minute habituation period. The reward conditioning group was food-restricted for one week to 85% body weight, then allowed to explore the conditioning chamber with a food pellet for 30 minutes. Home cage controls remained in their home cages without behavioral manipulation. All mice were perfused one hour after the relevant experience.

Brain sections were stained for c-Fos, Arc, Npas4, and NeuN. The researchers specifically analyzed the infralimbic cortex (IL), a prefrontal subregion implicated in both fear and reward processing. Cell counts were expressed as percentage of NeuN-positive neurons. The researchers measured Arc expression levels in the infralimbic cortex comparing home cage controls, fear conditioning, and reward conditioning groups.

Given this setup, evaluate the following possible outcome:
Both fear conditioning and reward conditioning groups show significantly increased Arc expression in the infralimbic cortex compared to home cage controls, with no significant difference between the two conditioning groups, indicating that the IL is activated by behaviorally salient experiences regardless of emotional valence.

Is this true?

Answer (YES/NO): YES